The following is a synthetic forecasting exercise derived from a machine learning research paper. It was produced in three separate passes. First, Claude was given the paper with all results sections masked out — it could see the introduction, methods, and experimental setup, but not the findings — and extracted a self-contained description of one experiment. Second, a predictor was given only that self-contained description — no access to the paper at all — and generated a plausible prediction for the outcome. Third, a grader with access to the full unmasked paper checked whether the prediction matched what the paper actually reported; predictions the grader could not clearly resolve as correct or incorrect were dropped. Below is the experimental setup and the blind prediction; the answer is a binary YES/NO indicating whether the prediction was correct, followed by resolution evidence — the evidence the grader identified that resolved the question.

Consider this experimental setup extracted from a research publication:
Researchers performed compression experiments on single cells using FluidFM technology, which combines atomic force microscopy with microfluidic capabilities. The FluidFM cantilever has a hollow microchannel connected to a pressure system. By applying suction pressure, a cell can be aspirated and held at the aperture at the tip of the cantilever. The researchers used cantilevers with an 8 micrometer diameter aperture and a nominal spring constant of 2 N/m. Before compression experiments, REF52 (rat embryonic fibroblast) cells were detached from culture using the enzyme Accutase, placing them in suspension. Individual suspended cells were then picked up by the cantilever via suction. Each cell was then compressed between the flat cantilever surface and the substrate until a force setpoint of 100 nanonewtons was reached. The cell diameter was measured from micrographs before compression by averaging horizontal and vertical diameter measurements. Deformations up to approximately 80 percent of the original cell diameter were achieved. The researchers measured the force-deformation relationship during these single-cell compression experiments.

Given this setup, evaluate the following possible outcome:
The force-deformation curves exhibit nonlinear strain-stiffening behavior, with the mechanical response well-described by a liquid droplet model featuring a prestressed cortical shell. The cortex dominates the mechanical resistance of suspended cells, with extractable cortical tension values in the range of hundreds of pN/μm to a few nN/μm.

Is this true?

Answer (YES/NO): NO